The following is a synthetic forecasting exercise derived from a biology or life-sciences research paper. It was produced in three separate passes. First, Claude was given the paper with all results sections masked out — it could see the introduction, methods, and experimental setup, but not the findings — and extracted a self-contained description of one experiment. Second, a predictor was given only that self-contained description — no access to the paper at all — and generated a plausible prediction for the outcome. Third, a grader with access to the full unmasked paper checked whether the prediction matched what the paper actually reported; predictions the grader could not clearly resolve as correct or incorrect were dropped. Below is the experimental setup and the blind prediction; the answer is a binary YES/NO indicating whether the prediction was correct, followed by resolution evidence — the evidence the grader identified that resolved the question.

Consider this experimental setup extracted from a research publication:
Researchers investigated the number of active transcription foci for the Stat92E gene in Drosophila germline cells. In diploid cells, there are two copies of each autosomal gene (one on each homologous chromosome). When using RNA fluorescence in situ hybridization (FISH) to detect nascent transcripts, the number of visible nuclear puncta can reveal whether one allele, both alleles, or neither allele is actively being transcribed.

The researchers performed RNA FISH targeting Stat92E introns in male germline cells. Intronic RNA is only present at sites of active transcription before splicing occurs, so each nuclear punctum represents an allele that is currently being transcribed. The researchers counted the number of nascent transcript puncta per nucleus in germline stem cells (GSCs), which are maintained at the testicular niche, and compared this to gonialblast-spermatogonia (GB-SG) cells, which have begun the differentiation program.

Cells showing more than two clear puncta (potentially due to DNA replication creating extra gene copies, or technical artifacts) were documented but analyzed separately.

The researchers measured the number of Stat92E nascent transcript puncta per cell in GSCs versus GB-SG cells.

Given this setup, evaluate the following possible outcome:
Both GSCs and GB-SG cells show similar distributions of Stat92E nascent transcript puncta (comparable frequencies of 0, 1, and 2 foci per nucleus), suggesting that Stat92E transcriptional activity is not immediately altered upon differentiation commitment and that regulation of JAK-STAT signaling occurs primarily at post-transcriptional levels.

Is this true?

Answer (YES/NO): NO